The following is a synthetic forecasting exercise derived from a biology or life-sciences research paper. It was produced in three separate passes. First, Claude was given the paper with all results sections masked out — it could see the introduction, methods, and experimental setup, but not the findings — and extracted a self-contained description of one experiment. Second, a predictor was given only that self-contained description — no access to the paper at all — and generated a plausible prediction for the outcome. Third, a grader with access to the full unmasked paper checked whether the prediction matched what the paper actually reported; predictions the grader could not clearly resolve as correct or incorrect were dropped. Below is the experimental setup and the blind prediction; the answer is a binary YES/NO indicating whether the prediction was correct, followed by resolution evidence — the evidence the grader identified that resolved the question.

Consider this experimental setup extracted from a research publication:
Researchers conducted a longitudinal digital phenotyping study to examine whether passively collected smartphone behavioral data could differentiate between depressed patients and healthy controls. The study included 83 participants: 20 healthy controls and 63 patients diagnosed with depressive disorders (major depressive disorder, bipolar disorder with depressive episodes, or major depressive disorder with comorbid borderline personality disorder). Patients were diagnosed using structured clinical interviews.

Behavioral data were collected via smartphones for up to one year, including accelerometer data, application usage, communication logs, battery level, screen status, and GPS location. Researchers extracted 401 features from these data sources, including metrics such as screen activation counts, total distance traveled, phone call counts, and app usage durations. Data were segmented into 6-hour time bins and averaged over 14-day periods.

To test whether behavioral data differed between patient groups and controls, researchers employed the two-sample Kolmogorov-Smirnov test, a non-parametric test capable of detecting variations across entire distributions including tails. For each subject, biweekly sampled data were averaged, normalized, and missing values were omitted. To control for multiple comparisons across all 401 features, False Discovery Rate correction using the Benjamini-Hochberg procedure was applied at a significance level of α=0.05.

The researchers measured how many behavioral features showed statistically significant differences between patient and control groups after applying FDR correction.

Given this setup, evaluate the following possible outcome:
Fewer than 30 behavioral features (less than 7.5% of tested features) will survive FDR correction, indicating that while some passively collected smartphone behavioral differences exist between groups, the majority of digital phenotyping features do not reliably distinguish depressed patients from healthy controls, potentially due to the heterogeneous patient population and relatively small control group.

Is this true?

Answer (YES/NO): NO